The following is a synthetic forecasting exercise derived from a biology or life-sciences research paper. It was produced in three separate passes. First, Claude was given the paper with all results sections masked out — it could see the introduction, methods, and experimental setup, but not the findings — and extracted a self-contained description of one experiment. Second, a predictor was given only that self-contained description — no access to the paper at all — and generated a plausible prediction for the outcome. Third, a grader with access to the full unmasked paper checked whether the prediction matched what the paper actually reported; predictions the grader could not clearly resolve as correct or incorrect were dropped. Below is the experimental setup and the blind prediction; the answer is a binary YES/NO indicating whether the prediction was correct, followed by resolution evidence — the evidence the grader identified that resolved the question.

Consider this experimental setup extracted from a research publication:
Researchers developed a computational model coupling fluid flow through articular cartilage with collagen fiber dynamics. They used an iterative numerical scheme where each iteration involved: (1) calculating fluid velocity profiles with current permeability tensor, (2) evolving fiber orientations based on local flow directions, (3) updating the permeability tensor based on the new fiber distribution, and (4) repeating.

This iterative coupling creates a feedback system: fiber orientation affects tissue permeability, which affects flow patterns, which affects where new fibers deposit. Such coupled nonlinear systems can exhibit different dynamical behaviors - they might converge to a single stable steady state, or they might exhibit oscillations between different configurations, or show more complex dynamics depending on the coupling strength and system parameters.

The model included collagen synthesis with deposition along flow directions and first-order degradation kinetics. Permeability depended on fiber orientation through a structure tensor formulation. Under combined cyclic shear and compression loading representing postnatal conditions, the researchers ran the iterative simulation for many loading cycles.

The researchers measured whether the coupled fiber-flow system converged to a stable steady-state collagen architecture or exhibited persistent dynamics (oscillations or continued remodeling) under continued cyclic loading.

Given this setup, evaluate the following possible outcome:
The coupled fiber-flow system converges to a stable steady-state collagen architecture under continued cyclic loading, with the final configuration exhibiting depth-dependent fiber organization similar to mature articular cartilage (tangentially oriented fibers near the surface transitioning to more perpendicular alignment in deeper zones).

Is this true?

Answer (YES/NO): YES